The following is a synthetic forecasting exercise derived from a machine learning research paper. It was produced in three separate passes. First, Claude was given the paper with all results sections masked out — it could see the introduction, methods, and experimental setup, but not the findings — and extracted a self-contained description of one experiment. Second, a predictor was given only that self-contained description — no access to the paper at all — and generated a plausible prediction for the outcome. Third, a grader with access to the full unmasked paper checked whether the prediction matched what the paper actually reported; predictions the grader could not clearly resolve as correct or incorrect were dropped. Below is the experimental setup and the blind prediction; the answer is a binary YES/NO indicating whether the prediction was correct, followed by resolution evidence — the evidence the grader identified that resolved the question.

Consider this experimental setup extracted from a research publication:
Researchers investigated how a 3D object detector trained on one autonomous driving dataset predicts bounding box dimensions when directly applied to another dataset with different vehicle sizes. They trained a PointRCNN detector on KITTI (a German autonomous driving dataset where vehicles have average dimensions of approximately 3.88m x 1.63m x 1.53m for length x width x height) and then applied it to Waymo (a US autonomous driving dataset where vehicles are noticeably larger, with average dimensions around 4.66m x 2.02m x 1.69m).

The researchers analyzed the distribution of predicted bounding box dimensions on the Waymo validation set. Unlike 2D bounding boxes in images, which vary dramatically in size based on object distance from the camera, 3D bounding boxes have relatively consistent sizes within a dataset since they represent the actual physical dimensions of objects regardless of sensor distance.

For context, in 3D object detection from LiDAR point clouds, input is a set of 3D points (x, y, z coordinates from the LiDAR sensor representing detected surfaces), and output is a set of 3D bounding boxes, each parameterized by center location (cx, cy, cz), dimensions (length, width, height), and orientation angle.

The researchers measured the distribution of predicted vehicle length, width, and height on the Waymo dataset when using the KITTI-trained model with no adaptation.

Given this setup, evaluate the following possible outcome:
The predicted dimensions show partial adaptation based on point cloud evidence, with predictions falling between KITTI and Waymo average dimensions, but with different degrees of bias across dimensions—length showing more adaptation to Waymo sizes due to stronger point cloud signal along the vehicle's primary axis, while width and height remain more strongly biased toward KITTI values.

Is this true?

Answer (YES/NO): NO